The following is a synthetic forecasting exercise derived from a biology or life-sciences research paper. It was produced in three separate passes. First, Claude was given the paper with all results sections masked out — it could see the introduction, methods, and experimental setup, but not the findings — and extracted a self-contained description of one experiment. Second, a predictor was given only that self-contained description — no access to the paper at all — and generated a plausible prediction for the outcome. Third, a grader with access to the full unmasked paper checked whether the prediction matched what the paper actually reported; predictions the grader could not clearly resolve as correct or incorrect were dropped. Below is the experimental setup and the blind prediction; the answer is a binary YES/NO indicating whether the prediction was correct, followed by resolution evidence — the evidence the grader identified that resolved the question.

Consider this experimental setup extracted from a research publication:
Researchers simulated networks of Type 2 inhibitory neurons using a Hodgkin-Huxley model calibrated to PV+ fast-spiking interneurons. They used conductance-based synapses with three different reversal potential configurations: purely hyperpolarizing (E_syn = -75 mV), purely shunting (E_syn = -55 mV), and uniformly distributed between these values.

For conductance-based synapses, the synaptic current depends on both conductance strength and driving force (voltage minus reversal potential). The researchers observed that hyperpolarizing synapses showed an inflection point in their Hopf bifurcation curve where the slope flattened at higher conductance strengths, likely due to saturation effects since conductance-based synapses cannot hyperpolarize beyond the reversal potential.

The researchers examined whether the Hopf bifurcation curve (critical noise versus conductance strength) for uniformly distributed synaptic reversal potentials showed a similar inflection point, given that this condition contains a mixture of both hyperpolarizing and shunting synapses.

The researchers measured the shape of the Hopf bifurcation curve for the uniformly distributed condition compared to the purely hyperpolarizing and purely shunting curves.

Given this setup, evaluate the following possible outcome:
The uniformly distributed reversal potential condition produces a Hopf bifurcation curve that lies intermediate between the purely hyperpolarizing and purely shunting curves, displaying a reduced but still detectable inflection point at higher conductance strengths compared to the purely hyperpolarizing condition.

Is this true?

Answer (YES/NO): NO